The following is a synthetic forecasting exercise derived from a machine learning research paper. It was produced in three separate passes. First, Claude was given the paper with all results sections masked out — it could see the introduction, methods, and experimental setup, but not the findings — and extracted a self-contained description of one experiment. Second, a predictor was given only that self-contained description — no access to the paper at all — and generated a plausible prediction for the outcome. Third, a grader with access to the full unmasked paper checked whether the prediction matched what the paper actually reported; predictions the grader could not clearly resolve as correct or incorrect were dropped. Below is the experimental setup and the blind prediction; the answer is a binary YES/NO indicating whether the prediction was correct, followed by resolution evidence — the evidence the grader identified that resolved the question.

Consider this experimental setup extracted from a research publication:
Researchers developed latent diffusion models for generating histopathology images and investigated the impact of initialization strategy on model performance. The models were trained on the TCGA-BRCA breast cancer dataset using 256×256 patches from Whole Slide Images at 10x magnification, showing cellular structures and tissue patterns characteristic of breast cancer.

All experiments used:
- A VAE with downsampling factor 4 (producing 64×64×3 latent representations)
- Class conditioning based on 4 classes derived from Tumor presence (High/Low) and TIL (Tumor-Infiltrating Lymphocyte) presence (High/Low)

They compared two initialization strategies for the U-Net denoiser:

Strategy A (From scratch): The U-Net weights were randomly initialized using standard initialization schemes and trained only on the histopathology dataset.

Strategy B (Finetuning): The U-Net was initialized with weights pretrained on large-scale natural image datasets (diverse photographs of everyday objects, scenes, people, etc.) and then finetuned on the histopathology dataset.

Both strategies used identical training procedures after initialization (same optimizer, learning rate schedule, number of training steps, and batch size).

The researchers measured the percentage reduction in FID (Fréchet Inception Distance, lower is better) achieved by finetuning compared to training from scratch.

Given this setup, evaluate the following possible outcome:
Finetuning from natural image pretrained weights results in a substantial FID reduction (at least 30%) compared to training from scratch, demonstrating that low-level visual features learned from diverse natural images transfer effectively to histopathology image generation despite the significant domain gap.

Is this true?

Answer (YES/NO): NO